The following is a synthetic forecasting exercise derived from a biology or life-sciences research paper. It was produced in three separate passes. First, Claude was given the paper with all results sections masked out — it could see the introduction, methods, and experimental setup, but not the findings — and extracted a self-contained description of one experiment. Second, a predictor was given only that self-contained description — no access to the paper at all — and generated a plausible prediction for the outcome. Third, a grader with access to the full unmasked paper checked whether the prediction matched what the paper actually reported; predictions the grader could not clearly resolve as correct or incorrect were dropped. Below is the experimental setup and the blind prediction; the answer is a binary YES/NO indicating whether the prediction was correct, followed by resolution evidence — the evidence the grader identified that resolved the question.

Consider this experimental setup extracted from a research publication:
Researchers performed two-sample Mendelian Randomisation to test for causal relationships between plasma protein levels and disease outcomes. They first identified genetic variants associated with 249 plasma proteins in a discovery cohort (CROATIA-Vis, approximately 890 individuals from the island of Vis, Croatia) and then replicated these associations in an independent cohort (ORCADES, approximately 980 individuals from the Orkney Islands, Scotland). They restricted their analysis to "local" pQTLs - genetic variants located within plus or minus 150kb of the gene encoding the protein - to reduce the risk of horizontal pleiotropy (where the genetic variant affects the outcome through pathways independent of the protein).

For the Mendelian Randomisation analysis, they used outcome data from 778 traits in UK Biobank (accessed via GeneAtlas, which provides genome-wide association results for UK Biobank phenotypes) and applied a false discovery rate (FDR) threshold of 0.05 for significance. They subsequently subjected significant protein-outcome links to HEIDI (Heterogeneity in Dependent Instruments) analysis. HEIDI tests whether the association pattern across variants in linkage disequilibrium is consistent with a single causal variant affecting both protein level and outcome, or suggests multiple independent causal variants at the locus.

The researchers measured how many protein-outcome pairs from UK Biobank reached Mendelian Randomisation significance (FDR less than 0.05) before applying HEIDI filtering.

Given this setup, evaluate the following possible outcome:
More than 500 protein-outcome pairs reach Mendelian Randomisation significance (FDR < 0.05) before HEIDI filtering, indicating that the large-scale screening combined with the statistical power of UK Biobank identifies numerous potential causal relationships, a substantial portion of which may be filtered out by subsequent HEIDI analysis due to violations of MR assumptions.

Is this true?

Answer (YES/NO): NO